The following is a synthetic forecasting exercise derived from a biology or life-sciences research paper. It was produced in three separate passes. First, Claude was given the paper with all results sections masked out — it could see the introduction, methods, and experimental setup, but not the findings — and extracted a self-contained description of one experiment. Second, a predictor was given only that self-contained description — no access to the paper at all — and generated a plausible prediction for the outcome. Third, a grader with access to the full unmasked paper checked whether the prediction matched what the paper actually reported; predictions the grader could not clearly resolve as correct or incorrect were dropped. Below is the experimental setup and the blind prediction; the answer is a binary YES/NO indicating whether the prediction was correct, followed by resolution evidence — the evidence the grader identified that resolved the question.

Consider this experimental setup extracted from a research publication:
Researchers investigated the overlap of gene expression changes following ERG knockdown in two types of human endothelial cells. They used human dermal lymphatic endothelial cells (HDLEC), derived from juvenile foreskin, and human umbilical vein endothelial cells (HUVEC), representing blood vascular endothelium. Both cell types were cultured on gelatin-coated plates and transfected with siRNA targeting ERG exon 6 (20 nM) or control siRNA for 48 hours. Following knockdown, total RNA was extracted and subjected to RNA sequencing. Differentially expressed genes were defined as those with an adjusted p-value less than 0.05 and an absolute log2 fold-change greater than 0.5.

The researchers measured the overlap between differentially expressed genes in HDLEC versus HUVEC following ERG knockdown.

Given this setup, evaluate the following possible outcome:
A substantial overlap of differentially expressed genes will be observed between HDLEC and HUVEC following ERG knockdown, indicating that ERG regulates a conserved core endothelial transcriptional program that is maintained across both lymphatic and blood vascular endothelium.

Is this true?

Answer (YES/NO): NO